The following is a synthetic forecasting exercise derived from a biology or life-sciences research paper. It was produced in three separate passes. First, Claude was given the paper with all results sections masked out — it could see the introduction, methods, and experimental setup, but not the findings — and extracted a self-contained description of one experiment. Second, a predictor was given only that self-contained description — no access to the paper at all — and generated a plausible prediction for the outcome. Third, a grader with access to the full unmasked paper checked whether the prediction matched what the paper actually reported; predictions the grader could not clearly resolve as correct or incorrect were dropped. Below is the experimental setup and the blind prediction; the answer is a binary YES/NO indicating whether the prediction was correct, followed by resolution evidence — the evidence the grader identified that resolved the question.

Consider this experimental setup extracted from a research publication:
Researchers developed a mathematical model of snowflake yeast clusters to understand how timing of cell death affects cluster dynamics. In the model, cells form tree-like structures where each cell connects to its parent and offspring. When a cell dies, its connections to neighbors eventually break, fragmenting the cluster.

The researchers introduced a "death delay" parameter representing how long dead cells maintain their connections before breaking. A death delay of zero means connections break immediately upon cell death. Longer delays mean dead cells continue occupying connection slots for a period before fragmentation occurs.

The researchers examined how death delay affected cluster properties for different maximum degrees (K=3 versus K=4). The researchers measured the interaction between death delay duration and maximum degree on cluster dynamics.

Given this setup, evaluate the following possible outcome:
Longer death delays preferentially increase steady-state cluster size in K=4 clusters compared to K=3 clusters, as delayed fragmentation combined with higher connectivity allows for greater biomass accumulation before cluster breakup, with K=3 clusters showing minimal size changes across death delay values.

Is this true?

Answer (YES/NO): NO